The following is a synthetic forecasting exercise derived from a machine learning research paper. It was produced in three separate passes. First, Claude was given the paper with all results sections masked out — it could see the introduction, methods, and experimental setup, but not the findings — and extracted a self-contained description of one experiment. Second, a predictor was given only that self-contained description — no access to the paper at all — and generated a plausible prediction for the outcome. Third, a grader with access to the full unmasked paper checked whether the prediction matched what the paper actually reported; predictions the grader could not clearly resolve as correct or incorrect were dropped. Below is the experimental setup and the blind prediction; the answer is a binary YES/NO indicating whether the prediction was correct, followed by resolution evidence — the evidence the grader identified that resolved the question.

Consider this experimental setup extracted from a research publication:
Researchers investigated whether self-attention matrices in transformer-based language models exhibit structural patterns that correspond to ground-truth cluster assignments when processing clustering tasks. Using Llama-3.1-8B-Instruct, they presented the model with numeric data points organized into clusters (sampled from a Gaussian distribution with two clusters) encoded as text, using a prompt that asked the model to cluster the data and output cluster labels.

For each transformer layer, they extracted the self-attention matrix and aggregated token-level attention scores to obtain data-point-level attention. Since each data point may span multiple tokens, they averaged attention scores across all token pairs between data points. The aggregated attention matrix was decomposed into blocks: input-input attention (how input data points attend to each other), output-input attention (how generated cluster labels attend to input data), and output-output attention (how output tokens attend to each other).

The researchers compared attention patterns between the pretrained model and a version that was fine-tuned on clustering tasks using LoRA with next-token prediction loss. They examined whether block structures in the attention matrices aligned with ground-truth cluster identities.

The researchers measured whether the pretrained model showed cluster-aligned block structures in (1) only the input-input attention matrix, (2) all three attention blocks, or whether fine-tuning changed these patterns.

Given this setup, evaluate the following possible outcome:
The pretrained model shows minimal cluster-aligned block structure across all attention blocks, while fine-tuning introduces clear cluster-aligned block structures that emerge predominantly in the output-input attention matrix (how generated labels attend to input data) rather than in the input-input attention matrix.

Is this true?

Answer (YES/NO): NO